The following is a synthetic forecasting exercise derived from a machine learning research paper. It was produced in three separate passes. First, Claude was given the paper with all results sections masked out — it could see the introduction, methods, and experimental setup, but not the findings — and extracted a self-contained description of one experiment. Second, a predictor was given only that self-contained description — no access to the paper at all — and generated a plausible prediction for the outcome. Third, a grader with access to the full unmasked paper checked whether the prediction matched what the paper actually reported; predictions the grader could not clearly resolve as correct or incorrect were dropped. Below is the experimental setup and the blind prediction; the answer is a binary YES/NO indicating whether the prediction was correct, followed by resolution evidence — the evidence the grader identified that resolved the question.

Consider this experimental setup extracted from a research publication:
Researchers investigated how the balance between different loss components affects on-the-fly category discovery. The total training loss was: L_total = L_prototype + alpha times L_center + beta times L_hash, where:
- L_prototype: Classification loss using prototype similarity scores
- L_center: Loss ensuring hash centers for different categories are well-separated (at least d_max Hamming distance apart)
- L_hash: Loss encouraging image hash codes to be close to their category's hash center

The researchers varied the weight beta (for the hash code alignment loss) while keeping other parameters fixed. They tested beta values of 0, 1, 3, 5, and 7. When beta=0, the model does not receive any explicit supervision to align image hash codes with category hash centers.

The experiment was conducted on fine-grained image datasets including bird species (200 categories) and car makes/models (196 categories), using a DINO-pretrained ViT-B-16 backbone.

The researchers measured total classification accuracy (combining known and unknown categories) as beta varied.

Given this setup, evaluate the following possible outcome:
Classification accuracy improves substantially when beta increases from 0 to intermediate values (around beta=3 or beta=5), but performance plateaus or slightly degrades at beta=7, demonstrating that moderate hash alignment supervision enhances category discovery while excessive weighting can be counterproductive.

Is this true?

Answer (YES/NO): NO